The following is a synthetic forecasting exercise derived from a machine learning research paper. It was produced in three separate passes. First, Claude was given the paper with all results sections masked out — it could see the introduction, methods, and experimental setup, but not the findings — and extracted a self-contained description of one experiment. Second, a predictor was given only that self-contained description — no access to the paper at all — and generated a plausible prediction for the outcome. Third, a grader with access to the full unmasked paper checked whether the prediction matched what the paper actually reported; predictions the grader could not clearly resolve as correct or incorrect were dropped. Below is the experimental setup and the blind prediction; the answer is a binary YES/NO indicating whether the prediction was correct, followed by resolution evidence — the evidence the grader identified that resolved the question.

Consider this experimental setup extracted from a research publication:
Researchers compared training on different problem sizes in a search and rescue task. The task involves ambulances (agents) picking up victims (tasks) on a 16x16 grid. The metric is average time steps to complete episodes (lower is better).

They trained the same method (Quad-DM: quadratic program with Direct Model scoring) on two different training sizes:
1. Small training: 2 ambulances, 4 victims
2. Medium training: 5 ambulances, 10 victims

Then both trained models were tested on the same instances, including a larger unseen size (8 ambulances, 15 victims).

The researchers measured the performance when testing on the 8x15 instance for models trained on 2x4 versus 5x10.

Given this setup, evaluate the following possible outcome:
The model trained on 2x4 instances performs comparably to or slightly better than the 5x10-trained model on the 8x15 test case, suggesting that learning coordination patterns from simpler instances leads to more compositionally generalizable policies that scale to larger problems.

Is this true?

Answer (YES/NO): YES